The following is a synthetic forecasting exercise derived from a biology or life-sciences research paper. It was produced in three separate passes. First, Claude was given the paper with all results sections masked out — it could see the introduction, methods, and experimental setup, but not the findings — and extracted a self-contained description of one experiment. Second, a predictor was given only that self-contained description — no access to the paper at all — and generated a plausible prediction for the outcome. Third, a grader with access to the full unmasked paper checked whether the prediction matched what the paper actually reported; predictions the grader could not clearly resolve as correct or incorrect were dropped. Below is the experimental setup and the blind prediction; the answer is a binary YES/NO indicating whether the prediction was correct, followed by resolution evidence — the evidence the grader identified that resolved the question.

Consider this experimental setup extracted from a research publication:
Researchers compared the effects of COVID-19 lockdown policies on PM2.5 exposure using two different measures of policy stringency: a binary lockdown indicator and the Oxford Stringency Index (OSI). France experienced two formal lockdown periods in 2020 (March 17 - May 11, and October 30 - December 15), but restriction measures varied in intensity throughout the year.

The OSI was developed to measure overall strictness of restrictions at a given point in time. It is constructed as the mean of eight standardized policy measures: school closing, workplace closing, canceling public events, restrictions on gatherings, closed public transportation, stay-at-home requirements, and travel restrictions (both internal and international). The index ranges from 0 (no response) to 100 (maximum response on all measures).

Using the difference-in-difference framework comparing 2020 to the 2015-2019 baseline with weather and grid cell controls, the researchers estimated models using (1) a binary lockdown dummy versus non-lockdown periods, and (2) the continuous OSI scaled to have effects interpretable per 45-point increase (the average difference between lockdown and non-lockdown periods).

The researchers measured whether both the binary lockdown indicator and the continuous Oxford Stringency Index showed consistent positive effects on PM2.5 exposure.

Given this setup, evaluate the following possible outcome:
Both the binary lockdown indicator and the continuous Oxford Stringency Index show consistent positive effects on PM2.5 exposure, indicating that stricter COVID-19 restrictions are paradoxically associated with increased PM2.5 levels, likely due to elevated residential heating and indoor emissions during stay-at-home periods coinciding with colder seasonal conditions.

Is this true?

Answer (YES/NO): YES